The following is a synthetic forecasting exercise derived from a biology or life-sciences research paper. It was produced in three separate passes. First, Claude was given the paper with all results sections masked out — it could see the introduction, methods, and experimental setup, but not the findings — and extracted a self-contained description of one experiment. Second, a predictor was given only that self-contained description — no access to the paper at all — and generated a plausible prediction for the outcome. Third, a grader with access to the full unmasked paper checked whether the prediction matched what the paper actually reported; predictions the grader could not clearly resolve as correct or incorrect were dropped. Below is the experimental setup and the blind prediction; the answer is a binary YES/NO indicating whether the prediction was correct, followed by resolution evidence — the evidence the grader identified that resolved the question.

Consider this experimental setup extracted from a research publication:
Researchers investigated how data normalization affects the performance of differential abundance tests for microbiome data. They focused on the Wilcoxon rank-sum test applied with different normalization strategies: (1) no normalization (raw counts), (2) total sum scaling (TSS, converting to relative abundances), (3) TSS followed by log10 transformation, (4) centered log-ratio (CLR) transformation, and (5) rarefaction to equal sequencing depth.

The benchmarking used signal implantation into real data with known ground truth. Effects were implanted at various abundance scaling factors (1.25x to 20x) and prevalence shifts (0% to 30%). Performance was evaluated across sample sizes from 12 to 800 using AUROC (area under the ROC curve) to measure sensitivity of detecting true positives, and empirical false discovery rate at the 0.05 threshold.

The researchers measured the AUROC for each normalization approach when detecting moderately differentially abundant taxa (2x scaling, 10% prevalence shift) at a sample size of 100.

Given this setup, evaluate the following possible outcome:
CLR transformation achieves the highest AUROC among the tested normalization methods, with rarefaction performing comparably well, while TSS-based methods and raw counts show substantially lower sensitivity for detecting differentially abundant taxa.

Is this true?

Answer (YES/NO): NO